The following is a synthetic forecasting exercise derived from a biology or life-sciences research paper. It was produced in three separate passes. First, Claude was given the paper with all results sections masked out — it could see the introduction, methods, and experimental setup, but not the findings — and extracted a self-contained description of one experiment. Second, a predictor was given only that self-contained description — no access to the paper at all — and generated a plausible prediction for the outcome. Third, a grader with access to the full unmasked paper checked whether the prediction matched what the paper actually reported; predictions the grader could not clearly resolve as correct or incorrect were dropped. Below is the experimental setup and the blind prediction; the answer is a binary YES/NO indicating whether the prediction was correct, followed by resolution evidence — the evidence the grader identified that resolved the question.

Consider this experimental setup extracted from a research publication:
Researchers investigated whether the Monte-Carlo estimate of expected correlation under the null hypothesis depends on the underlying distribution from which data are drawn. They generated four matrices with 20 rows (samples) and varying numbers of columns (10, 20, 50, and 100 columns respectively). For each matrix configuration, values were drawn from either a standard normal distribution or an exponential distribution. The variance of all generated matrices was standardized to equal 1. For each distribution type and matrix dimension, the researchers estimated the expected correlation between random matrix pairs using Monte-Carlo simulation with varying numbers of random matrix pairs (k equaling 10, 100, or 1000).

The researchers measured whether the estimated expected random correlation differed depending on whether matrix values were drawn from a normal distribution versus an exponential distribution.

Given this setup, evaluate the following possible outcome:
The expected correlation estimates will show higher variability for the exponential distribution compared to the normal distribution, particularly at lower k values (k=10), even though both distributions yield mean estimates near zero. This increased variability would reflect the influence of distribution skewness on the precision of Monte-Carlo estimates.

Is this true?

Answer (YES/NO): NO